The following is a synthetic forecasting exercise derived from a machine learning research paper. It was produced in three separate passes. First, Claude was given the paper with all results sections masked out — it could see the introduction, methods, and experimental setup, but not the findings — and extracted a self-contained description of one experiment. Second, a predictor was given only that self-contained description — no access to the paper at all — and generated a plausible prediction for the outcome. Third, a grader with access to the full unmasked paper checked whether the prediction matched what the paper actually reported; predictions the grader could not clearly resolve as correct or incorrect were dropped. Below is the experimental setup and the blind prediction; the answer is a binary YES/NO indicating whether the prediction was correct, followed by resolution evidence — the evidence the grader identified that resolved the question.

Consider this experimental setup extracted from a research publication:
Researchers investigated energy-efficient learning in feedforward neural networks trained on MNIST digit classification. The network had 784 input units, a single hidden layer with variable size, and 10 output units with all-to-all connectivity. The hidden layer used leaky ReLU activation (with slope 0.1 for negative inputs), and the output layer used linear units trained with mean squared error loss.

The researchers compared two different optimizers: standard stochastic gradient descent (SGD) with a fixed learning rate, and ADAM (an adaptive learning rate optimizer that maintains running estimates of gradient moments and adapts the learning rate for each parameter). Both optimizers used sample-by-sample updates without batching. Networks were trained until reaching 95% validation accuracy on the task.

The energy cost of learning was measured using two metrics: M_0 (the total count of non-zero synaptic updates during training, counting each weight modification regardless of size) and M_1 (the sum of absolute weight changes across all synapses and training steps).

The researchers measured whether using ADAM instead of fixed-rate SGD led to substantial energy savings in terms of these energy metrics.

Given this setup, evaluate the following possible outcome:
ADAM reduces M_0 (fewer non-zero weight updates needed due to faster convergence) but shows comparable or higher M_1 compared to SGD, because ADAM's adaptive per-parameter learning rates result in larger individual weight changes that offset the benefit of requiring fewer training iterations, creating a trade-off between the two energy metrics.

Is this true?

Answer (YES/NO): NO